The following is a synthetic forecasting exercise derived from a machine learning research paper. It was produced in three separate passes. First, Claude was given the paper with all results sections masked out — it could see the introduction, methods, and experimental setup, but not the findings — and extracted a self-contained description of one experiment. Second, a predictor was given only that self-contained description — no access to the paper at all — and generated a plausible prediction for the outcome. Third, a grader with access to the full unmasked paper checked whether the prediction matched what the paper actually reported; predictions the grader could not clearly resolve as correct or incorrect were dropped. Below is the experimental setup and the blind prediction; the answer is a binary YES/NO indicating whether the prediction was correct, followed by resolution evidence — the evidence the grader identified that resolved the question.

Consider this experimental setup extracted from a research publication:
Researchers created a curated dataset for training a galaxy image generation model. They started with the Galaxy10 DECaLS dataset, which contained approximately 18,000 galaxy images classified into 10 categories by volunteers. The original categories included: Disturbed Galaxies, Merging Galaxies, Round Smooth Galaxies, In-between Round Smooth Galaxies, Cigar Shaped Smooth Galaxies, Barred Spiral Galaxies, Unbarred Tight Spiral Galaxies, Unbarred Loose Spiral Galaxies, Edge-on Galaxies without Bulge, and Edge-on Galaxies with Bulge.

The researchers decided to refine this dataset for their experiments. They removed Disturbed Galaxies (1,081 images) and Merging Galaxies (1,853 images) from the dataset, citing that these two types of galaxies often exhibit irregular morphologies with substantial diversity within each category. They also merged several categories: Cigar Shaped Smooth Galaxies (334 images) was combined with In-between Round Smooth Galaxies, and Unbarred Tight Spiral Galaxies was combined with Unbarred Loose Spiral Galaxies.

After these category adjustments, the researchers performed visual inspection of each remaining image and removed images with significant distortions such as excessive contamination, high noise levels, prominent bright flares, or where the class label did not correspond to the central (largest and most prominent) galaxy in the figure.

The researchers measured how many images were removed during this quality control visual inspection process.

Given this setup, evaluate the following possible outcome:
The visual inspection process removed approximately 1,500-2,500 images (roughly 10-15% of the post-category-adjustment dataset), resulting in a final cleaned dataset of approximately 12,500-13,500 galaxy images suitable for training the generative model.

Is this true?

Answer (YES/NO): NO